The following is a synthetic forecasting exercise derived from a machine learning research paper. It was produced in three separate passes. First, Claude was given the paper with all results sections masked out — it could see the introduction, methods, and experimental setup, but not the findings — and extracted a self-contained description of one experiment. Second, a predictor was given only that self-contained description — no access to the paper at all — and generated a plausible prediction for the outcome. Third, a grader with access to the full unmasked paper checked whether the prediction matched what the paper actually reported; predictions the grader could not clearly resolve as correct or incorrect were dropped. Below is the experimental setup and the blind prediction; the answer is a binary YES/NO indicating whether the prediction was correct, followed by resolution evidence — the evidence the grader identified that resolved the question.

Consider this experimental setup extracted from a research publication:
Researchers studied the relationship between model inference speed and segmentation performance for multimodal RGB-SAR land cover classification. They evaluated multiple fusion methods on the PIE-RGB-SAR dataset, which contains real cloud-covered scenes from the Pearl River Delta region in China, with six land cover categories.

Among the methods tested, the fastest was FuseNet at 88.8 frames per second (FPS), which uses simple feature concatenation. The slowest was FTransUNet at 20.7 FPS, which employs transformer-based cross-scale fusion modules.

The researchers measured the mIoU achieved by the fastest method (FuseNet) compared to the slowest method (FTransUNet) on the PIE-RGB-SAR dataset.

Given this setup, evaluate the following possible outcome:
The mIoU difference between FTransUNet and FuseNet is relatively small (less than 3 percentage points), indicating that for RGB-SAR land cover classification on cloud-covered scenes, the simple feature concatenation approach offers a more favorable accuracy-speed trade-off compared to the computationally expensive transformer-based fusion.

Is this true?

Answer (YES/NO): NO